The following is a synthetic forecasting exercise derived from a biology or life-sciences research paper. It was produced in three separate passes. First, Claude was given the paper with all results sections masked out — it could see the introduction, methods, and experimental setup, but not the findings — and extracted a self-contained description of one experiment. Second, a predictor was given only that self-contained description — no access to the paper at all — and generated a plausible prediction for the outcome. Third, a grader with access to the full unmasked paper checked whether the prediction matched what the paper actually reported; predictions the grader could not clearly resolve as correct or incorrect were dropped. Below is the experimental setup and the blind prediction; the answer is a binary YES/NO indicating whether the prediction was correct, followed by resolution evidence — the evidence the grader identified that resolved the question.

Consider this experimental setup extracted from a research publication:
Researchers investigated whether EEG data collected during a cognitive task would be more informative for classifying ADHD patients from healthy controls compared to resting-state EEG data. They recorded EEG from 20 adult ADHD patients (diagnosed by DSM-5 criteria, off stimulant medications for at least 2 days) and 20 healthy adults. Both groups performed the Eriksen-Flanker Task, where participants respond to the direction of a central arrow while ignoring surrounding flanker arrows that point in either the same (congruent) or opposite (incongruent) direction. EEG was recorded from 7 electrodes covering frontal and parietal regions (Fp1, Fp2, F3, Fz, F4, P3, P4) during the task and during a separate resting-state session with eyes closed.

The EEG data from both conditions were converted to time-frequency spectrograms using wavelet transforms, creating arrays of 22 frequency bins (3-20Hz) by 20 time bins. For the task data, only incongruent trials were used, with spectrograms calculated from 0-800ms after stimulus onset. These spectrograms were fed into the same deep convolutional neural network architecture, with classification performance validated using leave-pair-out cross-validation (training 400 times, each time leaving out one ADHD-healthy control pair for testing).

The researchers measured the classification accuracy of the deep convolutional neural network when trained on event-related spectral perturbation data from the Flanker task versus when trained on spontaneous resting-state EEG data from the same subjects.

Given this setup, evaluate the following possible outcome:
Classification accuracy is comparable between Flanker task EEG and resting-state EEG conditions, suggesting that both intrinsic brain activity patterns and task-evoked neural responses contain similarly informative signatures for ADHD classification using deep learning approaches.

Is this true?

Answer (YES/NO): NO